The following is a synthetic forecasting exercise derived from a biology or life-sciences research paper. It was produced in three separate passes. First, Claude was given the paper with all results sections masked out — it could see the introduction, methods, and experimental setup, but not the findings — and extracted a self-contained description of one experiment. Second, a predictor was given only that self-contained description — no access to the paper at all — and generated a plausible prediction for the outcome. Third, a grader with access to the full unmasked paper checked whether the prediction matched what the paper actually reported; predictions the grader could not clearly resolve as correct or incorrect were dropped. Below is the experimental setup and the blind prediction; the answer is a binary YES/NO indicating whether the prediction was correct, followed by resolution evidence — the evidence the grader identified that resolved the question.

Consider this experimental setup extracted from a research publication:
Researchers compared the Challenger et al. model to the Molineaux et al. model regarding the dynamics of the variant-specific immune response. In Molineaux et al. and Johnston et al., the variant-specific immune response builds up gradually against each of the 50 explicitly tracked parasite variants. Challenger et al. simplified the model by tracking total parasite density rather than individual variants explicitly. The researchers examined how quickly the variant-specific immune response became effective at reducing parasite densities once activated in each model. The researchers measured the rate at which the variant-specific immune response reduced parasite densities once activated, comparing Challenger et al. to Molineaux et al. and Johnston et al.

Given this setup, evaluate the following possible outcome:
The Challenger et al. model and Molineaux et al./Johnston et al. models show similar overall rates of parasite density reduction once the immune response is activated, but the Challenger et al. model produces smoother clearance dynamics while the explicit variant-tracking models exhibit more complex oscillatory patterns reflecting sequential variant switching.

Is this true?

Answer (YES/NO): NO